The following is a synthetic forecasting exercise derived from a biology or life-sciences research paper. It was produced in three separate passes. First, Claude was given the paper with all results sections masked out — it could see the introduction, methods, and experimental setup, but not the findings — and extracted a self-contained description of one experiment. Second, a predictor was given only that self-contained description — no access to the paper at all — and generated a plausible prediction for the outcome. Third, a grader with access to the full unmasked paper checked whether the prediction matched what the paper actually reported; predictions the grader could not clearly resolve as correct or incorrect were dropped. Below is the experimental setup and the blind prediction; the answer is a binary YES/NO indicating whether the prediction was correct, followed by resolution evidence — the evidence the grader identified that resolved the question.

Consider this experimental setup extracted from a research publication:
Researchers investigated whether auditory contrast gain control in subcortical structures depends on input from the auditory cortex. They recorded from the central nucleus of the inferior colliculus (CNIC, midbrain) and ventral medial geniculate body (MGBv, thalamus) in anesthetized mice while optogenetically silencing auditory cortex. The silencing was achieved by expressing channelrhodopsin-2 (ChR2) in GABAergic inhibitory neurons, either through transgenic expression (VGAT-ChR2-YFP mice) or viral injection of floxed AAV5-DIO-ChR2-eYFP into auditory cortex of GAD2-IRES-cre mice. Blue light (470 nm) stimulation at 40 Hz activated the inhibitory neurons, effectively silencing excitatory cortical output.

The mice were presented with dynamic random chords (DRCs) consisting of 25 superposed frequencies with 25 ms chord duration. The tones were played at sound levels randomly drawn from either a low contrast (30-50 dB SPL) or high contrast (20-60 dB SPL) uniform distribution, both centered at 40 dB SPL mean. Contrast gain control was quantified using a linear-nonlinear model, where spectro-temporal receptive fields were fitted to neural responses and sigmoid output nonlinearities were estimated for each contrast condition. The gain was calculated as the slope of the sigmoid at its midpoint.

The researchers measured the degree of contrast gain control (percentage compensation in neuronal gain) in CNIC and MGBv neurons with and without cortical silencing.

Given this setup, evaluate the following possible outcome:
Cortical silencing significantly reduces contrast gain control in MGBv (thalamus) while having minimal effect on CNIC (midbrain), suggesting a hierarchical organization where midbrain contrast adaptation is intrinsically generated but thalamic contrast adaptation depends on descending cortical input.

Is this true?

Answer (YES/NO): NO